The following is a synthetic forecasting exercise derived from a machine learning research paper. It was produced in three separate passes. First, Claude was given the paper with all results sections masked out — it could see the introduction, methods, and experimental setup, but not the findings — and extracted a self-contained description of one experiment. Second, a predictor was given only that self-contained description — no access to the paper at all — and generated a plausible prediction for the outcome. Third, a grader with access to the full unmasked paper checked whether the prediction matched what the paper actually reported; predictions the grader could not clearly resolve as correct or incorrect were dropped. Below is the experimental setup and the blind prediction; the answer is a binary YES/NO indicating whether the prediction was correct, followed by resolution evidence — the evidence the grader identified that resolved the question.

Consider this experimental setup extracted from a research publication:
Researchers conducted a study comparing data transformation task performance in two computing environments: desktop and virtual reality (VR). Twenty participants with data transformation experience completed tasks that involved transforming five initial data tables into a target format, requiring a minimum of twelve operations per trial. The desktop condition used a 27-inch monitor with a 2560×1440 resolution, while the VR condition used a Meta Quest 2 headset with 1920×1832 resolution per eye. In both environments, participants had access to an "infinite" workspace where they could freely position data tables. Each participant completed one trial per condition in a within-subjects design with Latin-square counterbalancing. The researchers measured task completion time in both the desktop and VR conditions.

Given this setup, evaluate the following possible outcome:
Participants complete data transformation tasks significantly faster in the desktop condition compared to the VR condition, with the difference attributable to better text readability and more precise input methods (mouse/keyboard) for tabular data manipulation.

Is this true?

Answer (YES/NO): NO